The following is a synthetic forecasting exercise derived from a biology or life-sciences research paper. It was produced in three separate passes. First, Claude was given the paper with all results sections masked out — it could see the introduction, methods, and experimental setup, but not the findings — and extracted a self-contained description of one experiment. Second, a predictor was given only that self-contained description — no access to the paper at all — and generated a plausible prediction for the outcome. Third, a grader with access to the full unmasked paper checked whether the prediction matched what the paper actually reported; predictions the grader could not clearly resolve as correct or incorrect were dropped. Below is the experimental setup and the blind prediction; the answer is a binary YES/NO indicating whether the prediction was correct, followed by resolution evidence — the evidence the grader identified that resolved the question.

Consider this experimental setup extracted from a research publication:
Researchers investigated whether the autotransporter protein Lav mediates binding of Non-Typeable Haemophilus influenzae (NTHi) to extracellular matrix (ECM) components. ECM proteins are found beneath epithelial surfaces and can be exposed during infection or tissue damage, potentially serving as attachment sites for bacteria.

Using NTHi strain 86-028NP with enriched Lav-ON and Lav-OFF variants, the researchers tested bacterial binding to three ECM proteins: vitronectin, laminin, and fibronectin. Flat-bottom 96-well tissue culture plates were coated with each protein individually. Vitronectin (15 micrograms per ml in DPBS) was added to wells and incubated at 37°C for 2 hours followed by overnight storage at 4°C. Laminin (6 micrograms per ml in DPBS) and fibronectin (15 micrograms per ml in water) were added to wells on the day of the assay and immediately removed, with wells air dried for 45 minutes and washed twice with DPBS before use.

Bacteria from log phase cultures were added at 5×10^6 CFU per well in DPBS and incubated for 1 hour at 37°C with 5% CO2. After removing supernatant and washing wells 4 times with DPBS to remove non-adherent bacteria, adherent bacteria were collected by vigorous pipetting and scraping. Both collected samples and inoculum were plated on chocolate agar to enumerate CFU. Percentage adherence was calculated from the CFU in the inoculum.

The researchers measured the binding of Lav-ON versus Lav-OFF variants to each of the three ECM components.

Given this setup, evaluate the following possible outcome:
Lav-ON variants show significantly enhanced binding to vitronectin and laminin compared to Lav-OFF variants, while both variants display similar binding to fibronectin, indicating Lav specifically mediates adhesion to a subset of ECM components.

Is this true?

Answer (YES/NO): NO